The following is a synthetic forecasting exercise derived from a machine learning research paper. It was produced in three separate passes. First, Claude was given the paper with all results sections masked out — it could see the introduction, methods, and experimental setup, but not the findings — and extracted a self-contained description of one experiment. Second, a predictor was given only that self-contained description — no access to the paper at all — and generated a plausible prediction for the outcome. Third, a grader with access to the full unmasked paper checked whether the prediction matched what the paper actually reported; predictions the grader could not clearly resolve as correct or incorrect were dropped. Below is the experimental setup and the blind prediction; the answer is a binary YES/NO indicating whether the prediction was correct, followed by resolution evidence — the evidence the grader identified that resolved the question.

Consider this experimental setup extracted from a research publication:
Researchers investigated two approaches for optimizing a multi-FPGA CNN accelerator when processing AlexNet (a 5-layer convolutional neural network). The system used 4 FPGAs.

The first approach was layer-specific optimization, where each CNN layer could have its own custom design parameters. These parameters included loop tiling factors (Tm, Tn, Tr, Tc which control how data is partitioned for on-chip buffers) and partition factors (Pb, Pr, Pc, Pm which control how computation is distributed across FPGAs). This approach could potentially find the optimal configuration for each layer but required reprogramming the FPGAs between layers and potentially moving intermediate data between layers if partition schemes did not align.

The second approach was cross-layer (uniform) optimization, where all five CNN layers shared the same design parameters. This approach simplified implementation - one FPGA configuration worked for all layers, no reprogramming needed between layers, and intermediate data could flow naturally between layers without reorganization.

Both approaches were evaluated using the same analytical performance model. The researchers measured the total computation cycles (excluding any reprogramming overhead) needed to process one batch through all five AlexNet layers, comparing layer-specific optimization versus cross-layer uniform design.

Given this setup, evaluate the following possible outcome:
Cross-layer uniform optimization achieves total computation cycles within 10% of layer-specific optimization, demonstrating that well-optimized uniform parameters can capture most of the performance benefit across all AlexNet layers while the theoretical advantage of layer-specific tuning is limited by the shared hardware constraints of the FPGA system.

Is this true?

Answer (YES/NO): YES